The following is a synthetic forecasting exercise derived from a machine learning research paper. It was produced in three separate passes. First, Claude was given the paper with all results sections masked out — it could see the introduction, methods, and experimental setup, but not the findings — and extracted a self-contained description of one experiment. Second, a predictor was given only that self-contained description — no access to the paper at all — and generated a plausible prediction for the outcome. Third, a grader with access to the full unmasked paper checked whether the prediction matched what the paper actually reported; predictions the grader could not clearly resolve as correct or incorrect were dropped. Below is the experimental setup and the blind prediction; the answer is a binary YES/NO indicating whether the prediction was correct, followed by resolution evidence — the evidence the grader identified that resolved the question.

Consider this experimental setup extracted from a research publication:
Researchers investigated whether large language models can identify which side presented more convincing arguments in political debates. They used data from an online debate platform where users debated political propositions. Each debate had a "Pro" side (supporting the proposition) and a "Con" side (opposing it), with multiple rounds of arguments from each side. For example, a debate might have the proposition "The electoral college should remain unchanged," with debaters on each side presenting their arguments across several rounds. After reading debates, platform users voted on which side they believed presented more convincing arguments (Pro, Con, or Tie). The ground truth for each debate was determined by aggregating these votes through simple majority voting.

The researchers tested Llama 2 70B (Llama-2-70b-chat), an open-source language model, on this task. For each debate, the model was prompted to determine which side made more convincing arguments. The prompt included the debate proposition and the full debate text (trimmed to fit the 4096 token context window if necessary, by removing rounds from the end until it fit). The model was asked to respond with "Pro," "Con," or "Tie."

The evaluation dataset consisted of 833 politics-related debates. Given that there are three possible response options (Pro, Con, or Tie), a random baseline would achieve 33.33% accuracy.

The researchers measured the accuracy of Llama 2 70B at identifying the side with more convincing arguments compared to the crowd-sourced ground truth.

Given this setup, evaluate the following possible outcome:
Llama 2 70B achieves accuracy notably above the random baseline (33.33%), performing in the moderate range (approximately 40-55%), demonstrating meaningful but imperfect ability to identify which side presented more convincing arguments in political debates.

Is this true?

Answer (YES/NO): NO